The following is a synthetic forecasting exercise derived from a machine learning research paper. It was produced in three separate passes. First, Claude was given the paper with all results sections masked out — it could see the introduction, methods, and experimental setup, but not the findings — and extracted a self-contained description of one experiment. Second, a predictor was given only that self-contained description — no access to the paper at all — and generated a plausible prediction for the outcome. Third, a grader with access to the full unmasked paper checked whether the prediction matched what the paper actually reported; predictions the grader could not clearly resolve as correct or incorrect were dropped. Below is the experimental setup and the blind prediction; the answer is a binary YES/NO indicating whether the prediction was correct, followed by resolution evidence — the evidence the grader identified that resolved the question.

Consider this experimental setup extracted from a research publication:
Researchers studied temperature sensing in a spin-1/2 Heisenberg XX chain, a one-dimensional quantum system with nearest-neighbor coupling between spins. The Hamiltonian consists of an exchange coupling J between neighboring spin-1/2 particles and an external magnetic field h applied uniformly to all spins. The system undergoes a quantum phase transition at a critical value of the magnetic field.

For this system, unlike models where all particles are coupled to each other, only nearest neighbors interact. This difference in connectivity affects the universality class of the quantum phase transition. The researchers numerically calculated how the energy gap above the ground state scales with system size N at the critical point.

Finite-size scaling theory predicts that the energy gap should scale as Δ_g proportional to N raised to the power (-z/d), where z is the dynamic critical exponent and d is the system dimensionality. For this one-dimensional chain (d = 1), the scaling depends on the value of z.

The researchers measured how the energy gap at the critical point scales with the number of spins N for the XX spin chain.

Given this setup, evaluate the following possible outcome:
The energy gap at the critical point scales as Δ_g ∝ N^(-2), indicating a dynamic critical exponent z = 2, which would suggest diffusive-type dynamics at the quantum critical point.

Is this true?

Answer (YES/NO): NO